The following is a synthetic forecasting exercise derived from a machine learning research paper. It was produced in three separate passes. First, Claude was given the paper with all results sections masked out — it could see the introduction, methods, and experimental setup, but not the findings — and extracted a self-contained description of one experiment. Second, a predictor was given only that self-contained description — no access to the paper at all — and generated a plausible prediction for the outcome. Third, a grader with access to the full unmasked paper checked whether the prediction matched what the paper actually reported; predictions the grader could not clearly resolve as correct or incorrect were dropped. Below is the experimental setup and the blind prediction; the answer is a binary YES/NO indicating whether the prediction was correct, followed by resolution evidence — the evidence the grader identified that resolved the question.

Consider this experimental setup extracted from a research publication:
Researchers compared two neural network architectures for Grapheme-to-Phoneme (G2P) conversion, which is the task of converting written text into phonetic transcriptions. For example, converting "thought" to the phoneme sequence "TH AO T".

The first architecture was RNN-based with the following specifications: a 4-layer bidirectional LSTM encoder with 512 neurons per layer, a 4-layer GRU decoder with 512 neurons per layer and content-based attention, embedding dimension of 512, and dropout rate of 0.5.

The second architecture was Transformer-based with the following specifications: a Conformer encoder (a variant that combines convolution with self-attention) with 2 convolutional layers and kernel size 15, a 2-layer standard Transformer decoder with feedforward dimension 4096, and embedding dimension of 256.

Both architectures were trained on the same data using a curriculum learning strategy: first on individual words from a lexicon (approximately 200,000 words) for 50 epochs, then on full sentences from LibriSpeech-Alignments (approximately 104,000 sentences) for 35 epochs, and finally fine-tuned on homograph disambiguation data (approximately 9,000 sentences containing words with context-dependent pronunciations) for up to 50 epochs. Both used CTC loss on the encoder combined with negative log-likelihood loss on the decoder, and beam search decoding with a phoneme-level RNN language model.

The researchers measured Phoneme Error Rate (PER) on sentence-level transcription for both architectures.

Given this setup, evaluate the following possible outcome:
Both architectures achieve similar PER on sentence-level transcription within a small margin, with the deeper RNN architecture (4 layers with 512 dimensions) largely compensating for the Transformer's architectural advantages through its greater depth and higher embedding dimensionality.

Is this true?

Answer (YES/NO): NO